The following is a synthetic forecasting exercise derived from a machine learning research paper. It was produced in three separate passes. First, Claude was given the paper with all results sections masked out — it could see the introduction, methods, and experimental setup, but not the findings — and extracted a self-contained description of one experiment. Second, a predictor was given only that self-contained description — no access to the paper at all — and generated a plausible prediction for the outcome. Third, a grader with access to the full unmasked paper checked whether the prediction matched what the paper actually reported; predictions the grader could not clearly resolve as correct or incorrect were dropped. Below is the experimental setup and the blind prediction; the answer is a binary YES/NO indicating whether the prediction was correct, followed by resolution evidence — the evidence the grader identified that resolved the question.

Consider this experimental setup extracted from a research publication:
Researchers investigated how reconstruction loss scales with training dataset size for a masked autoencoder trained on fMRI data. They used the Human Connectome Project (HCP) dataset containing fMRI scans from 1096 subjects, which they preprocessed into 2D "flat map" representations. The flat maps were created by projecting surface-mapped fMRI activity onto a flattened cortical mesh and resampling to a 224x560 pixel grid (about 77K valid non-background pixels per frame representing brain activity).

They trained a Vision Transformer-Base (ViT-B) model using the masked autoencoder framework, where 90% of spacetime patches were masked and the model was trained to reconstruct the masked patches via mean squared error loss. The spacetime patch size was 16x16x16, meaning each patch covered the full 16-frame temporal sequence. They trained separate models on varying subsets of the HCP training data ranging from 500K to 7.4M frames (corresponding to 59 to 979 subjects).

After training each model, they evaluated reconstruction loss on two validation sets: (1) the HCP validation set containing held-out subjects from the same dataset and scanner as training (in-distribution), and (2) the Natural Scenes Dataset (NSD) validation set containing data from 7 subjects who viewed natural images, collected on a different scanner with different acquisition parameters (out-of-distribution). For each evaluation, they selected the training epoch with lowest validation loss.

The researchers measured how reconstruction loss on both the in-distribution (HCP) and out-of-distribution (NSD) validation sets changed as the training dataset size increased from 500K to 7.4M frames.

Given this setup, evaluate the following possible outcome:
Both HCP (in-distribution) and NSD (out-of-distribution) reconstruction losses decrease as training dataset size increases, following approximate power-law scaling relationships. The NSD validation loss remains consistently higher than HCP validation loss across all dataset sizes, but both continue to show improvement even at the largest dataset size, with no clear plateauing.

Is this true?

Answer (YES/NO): NO